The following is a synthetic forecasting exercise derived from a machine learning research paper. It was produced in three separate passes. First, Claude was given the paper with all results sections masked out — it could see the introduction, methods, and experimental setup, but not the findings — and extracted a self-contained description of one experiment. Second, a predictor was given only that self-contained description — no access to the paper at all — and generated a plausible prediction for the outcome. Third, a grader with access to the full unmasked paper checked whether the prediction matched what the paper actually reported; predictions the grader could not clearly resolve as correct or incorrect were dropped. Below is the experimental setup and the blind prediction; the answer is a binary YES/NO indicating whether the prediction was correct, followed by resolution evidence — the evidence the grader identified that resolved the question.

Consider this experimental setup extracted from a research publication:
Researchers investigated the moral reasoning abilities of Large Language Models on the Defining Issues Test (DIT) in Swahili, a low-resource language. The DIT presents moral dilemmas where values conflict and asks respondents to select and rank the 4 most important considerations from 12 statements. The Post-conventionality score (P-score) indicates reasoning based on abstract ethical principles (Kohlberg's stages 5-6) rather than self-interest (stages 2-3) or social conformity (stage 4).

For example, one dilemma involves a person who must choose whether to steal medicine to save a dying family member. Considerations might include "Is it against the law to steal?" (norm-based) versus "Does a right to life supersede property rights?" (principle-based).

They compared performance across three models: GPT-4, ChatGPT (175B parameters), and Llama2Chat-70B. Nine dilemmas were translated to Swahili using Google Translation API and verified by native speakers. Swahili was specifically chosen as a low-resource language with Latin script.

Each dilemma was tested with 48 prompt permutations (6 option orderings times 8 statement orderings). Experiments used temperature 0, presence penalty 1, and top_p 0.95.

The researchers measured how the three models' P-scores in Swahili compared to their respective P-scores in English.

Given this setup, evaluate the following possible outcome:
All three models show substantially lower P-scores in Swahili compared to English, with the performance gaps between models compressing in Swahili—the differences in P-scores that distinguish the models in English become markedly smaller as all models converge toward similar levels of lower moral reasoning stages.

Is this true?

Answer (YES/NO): NO